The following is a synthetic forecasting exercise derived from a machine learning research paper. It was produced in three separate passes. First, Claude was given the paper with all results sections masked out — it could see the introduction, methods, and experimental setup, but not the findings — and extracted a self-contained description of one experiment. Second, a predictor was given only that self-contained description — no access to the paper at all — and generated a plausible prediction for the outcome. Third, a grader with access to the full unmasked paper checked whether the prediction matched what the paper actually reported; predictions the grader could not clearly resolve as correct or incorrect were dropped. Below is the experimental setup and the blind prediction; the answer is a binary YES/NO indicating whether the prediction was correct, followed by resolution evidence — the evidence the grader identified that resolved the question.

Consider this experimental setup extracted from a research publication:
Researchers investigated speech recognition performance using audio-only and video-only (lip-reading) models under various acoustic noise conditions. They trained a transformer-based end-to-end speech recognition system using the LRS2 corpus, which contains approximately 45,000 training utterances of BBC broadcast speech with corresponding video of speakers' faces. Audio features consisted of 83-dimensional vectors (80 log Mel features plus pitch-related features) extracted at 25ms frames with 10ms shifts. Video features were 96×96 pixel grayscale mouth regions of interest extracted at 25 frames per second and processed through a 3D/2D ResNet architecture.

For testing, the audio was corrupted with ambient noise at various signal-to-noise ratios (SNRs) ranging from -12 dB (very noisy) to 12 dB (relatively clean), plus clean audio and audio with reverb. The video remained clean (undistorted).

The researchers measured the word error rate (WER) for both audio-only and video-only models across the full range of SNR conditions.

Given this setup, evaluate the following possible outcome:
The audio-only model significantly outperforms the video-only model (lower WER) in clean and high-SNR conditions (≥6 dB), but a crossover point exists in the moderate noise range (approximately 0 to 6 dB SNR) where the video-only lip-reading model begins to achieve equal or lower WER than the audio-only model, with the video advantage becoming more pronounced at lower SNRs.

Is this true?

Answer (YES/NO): NO